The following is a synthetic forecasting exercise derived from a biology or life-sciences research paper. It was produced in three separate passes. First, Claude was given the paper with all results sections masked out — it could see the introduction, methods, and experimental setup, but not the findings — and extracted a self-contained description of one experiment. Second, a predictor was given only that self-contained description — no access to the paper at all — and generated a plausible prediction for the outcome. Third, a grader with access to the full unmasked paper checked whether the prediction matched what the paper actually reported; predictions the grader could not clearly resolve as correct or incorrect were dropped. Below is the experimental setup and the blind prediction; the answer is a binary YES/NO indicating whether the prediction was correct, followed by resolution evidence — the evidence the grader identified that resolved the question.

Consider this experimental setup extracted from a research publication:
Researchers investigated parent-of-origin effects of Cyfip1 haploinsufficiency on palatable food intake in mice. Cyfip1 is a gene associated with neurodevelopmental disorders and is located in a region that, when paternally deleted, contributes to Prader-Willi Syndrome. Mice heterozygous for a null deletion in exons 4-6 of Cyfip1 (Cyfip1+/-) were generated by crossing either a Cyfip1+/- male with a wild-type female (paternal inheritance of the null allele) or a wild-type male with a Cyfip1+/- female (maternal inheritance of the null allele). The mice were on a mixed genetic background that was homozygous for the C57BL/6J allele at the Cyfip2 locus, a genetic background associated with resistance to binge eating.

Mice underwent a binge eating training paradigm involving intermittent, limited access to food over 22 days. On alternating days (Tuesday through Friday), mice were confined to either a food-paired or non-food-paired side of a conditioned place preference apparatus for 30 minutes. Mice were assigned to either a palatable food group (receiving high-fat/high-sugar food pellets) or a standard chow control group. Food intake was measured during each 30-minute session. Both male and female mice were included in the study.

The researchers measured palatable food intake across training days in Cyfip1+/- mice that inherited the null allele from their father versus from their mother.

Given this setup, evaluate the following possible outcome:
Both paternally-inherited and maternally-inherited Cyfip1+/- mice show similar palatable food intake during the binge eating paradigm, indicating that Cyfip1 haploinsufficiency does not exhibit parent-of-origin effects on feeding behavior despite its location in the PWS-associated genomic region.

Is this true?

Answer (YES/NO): NO